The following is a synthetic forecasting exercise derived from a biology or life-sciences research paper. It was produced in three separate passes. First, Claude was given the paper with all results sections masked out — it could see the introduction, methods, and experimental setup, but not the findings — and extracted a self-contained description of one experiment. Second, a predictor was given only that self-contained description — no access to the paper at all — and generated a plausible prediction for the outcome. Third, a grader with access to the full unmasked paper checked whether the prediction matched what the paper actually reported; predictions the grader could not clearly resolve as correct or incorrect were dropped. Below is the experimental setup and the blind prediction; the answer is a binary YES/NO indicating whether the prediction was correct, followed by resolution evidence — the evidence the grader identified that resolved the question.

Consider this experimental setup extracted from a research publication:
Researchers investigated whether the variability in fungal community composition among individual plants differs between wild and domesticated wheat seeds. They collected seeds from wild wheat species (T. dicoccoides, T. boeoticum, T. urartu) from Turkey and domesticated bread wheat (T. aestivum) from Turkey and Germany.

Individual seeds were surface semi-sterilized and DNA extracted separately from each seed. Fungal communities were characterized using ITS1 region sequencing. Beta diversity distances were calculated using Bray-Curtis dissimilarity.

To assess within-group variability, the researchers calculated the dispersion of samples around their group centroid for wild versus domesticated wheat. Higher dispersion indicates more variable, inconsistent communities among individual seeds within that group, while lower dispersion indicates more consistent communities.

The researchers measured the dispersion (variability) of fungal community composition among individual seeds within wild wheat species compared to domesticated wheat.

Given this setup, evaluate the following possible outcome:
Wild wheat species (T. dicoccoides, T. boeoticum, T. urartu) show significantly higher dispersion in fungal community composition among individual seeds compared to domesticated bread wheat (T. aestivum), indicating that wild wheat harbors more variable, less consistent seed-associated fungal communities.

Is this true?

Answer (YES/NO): NO